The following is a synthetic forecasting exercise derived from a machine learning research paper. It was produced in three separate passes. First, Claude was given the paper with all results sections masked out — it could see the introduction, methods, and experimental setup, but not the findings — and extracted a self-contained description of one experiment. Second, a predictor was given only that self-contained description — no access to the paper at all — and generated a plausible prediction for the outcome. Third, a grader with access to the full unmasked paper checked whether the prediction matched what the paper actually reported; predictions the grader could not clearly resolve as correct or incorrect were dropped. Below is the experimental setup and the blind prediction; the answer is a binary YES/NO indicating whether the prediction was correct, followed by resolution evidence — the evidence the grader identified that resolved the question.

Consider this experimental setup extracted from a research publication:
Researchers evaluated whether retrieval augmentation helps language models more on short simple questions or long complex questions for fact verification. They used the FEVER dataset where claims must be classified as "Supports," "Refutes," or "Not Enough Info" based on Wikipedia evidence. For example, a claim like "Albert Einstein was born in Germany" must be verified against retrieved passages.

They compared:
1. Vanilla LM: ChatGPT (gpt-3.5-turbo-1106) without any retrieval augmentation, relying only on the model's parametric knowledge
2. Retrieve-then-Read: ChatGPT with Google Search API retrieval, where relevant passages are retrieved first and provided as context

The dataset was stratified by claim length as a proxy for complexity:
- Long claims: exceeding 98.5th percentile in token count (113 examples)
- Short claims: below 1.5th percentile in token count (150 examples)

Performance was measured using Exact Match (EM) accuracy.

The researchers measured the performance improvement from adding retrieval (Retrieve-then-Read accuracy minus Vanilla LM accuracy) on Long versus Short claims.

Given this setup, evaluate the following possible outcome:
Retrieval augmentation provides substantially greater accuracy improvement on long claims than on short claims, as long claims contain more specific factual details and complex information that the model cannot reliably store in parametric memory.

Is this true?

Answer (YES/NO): YES